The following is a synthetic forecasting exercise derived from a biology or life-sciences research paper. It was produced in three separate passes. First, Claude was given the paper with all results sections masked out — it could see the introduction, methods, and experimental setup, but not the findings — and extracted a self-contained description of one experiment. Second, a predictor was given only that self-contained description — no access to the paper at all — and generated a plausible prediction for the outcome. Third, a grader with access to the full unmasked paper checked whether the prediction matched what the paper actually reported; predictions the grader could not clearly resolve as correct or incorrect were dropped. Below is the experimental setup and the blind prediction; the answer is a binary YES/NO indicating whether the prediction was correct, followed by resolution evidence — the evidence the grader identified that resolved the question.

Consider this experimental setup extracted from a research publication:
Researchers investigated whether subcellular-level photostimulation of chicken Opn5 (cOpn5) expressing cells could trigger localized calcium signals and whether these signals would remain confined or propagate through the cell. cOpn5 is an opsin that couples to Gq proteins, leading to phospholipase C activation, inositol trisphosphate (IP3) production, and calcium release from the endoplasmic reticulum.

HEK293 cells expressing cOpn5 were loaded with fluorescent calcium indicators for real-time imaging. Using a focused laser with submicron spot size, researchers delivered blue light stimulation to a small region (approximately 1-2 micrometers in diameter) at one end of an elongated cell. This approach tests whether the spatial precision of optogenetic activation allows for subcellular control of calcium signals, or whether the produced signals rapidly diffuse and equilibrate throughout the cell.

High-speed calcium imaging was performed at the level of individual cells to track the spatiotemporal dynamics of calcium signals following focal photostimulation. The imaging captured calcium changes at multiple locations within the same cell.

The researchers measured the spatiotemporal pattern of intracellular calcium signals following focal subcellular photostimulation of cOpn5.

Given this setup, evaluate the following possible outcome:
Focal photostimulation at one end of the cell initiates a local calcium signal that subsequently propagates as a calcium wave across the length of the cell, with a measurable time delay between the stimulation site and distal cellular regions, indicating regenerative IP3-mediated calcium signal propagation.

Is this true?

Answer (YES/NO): YES